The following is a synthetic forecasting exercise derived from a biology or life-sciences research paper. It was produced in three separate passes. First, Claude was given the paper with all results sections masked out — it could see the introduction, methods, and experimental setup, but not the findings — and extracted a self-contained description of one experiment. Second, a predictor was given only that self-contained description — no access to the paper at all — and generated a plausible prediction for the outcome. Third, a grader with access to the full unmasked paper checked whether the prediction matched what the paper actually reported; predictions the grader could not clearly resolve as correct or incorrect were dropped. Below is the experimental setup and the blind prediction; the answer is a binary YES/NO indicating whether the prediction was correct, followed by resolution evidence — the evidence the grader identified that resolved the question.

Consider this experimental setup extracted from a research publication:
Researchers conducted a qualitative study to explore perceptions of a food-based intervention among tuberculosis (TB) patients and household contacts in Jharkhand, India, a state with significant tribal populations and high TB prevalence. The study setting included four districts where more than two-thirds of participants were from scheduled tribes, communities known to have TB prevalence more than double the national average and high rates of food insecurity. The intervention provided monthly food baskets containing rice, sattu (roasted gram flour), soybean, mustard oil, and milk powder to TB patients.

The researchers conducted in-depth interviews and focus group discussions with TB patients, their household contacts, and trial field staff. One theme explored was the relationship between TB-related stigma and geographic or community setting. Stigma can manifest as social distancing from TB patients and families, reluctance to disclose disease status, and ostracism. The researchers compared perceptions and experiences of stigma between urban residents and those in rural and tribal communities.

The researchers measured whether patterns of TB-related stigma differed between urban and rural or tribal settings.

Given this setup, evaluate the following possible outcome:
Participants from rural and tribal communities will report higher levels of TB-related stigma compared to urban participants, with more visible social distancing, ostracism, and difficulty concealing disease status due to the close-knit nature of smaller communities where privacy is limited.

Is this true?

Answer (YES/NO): NO